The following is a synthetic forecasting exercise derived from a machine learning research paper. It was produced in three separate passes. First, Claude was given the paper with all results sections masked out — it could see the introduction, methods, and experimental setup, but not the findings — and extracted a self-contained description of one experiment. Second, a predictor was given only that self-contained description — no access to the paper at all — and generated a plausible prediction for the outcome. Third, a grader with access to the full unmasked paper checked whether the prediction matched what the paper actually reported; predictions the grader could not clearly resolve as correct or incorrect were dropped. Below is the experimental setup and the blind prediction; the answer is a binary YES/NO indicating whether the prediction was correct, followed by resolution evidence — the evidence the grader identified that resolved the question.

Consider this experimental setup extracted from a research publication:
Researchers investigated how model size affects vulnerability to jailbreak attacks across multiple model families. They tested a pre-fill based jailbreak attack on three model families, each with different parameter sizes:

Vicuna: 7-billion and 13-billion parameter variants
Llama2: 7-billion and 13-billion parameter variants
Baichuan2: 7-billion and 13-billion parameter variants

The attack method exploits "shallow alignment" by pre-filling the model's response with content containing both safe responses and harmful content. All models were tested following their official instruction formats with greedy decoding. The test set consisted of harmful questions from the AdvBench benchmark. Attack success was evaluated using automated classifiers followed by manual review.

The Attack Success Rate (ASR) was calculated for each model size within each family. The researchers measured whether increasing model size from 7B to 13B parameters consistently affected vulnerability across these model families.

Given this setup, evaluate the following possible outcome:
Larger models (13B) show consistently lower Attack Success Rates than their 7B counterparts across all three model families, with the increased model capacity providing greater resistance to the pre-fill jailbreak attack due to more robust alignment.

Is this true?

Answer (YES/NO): NO